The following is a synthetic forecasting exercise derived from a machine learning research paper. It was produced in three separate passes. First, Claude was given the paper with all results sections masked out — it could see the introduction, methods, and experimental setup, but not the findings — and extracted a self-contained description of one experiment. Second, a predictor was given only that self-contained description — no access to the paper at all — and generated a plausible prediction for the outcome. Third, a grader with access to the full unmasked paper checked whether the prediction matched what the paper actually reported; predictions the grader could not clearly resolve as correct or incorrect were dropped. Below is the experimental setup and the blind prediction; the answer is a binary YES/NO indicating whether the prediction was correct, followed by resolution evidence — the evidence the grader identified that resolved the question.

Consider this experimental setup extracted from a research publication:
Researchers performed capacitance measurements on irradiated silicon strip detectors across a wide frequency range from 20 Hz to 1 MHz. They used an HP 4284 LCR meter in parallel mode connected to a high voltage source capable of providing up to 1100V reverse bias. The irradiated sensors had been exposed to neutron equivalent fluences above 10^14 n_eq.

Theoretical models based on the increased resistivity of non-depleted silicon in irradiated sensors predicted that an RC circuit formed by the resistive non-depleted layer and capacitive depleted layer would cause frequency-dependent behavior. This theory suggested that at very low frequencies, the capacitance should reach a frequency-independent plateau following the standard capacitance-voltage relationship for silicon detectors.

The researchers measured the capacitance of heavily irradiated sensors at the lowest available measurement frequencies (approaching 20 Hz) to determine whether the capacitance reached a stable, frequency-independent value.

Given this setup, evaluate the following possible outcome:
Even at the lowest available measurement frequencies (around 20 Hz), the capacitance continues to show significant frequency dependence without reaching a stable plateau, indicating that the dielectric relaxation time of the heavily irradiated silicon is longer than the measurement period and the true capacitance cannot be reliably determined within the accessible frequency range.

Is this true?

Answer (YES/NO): NO